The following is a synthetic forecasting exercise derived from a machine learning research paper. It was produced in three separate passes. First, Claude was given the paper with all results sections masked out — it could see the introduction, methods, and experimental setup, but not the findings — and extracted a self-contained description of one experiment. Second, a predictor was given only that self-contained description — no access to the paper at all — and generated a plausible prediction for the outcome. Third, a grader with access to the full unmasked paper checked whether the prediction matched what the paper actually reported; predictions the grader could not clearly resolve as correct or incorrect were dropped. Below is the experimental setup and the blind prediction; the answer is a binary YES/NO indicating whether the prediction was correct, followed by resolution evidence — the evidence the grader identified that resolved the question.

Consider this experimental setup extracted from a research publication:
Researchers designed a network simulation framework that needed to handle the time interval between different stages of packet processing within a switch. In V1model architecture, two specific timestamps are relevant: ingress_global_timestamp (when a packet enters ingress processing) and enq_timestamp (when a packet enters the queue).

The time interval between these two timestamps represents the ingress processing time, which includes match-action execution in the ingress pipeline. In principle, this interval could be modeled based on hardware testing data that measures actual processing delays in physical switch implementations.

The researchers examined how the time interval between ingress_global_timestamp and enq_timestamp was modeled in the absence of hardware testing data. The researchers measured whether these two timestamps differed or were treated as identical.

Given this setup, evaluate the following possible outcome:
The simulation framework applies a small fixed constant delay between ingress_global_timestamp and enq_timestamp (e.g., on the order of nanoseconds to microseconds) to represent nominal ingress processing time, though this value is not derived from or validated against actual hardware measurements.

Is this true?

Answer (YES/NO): NO